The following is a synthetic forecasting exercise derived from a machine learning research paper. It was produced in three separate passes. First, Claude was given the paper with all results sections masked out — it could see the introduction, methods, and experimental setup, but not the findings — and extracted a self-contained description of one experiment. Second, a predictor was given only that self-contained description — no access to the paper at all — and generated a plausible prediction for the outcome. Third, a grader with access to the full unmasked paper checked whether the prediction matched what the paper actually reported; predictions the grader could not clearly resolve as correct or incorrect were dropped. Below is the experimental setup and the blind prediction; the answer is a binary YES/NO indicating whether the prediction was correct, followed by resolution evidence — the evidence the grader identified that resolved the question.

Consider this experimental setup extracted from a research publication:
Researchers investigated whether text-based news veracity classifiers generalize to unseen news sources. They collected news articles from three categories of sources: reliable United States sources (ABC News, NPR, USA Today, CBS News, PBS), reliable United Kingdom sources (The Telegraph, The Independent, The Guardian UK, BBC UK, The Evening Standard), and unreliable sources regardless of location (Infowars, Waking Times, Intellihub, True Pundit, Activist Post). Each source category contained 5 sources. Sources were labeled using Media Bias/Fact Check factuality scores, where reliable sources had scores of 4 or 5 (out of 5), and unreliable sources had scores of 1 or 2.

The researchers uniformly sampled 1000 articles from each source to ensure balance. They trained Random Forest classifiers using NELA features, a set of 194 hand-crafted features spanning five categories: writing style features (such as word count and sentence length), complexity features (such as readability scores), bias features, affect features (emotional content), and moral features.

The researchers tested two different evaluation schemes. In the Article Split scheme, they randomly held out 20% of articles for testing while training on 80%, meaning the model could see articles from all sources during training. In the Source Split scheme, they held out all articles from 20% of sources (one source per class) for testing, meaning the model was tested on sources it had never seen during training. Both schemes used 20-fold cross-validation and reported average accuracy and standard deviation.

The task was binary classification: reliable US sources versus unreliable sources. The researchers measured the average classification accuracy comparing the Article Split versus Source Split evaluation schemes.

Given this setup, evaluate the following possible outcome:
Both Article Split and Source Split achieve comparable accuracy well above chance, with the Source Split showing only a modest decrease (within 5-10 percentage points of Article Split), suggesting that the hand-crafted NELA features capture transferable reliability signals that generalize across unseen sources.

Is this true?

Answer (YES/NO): NO